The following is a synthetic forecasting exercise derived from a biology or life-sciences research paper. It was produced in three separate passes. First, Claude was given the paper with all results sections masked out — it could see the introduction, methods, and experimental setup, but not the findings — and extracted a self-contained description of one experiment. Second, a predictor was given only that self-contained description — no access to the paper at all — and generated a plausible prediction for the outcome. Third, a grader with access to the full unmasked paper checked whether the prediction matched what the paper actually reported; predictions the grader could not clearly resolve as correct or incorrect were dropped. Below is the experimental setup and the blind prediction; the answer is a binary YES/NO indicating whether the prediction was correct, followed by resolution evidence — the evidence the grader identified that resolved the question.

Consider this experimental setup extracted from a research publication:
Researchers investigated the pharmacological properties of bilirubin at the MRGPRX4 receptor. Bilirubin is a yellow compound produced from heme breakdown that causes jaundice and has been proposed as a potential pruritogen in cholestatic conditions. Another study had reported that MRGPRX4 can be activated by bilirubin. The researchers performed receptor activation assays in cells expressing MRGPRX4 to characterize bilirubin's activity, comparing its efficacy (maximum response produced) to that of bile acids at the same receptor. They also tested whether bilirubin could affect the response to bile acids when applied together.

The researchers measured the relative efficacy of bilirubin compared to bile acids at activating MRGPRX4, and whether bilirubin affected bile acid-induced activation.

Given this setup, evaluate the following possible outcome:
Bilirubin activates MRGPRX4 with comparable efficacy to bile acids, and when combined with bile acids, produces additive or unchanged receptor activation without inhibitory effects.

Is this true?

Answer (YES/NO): NO